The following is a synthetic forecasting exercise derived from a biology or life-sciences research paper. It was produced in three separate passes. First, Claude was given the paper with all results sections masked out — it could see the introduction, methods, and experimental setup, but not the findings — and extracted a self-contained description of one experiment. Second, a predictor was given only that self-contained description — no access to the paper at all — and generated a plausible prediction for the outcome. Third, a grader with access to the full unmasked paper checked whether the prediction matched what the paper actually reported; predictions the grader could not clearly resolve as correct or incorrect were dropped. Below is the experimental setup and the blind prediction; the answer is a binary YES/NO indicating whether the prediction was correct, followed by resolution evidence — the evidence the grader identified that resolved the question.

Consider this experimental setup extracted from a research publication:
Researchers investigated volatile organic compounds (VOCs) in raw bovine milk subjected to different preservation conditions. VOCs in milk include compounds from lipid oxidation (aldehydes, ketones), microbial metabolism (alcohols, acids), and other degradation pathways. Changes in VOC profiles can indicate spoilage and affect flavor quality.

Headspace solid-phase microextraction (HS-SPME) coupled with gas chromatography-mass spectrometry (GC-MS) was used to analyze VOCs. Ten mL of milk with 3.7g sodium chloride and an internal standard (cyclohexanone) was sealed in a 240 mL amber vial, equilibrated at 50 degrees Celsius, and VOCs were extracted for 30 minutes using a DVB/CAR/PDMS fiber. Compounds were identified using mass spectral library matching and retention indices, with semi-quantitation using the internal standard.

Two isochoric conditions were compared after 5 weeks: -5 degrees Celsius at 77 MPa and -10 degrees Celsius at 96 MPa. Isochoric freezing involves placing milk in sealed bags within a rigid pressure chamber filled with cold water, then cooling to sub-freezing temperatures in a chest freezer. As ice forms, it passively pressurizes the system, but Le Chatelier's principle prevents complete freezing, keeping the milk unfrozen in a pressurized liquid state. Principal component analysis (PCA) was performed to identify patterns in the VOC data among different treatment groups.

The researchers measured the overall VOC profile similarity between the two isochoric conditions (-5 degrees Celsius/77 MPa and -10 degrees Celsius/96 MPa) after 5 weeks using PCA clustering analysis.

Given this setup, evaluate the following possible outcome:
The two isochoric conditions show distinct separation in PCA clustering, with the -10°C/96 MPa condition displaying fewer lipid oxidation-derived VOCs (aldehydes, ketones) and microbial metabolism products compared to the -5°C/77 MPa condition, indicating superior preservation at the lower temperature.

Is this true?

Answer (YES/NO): NO